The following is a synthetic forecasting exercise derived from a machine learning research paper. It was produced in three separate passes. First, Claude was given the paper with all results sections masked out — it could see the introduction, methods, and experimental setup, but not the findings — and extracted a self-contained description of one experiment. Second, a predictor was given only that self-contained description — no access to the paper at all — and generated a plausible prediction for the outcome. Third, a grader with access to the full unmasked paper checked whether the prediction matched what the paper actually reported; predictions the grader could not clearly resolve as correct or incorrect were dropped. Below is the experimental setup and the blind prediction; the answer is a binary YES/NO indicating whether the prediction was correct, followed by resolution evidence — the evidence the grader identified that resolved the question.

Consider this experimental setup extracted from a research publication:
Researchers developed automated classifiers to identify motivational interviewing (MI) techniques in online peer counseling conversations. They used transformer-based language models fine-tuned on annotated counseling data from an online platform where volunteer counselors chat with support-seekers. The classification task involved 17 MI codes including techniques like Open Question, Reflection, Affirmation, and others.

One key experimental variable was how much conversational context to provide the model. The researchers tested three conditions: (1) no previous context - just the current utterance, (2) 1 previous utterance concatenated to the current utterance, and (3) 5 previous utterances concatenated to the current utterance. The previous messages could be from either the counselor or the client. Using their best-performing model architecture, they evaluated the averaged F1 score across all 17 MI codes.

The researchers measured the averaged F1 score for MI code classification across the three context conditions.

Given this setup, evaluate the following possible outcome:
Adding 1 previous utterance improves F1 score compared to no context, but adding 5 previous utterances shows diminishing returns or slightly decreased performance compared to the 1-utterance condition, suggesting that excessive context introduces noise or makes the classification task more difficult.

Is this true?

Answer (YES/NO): YES